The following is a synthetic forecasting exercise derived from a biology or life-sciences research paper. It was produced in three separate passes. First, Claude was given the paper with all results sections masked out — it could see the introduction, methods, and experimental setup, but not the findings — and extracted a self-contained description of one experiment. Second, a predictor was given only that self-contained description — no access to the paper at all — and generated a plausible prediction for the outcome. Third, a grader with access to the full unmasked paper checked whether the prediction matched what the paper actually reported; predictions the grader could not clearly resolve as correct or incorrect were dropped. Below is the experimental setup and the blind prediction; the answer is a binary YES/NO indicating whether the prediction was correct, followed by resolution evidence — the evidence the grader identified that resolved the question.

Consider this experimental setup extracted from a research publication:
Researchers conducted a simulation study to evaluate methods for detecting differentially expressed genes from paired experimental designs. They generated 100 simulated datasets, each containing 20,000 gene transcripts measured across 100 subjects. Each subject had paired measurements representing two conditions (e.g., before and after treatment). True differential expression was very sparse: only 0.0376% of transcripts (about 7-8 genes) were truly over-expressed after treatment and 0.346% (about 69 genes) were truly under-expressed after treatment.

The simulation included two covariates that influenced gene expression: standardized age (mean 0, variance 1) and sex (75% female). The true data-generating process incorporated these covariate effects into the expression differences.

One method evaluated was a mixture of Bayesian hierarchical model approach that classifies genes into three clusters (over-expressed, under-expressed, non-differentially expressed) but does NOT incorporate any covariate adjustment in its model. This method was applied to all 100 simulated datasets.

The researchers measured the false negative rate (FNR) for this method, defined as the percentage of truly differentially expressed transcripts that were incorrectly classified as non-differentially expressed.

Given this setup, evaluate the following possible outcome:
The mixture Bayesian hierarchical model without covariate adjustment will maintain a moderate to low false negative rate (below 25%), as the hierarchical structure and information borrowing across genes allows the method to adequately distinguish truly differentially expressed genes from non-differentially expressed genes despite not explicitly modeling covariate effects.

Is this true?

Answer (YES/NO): NO